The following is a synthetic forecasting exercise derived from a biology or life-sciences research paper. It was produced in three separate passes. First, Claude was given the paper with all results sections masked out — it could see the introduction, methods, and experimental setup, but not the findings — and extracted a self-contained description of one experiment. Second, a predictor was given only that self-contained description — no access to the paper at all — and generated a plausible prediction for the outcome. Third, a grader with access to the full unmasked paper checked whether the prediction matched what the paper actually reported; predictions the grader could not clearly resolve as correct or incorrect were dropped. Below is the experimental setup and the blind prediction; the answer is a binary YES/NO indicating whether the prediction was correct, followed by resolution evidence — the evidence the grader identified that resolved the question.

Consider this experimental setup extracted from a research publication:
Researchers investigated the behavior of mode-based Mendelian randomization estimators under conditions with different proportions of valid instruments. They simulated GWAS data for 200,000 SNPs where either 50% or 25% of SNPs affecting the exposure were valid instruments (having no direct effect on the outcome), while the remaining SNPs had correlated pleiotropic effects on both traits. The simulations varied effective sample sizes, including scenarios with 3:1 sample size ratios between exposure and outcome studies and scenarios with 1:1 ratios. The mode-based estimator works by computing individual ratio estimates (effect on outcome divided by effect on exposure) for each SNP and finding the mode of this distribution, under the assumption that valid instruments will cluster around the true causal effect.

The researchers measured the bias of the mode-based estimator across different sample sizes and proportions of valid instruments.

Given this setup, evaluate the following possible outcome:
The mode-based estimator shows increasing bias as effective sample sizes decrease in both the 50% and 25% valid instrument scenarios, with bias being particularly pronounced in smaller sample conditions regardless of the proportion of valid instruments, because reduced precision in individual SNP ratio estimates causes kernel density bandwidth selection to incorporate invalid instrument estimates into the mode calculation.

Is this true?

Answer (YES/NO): NO